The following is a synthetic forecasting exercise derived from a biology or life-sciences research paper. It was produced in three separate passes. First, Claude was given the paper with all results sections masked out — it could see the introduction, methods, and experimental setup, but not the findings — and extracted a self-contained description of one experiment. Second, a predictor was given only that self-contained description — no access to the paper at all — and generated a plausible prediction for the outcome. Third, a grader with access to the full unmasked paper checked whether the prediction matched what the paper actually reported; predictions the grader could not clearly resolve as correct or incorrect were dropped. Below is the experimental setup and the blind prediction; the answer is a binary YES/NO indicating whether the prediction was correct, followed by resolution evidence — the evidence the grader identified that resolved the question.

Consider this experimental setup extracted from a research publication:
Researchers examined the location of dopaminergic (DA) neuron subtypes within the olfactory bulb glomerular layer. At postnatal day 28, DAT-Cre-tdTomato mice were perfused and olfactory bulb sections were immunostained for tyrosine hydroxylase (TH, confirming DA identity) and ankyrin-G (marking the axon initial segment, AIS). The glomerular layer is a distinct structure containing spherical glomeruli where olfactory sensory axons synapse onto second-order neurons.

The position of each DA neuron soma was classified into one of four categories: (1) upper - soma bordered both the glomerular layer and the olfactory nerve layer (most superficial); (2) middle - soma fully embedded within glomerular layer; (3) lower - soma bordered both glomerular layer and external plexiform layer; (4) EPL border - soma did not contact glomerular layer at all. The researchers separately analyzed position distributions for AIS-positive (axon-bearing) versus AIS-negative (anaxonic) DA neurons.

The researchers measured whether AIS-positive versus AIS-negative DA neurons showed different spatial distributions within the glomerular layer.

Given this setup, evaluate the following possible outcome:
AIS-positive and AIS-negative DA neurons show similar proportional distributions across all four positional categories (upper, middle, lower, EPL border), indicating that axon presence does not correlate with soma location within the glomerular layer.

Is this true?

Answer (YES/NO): NO